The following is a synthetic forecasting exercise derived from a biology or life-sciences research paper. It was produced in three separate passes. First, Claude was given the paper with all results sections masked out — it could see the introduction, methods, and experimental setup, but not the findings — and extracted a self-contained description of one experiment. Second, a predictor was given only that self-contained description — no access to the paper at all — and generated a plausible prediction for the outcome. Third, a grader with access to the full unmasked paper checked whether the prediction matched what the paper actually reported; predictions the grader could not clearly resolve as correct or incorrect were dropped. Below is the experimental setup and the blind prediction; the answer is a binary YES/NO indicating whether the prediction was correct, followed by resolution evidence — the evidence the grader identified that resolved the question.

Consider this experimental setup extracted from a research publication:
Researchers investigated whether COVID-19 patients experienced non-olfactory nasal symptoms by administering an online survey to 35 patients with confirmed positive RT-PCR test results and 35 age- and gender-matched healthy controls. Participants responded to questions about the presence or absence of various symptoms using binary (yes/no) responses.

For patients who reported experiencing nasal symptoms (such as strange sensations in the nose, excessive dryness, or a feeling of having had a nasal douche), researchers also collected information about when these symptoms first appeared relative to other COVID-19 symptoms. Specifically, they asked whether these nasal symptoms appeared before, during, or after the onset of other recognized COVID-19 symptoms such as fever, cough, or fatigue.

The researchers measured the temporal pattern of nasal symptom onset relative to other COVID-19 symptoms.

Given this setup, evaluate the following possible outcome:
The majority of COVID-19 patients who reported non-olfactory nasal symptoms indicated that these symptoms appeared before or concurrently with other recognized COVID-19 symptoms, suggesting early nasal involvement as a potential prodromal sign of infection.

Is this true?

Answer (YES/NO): YES